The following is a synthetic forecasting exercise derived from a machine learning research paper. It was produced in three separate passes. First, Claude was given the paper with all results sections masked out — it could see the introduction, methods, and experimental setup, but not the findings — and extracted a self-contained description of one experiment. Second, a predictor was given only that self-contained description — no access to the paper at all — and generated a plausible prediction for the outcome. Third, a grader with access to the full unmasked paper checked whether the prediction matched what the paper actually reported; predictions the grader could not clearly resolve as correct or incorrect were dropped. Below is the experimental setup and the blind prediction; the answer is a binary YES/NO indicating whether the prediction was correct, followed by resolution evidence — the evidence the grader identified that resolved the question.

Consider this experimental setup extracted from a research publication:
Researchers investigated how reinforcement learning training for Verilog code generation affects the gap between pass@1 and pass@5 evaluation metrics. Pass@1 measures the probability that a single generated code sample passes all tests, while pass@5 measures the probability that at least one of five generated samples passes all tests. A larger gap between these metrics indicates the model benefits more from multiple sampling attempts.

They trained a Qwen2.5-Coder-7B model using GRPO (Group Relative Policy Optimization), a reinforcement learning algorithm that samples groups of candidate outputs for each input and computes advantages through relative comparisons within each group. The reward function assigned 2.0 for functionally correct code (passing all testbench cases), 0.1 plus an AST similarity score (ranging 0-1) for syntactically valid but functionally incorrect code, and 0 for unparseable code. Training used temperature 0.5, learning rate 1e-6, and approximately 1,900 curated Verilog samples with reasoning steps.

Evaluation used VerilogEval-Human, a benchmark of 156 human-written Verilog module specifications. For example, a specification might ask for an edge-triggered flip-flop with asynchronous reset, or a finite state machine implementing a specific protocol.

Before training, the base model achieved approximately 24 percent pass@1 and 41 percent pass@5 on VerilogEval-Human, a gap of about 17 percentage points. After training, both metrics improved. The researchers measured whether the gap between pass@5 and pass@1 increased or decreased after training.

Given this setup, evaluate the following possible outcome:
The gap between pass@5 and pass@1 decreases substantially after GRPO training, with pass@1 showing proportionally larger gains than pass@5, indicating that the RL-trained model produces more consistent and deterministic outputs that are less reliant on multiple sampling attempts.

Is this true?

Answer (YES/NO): YES